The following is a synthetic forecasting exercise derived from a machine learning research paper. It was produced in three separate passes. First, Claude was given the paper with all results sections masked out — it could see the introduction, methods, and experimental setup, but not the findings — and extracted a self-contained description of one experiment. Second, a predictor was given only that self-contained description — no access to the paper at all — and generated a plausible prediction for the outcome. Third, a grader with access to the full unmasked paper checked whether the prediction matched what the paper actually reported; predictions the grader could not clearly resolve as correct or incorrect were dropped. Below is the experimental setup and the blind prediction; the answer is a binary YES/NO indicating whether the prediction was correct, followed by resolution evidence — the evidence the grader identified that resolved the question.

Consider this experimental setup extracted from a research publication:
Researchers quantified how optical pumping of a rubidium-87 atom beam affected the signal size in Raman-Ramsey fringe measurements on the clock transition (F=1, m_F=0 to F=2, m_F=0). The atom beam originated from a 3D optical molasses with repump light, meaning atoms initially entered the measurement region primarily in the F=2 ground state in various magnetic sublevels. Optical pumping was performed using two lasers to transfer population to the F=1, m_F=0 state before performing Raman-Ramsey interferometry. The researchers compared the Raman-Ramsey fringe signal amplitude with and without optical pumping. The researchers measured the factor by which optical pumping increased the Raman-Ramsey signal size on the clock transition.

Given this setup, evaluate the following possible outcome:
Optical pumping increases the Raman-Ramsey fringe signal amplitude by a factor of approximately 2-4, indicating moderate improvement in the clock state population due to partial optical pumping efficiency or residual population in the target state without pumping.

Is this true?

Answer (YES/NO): NO